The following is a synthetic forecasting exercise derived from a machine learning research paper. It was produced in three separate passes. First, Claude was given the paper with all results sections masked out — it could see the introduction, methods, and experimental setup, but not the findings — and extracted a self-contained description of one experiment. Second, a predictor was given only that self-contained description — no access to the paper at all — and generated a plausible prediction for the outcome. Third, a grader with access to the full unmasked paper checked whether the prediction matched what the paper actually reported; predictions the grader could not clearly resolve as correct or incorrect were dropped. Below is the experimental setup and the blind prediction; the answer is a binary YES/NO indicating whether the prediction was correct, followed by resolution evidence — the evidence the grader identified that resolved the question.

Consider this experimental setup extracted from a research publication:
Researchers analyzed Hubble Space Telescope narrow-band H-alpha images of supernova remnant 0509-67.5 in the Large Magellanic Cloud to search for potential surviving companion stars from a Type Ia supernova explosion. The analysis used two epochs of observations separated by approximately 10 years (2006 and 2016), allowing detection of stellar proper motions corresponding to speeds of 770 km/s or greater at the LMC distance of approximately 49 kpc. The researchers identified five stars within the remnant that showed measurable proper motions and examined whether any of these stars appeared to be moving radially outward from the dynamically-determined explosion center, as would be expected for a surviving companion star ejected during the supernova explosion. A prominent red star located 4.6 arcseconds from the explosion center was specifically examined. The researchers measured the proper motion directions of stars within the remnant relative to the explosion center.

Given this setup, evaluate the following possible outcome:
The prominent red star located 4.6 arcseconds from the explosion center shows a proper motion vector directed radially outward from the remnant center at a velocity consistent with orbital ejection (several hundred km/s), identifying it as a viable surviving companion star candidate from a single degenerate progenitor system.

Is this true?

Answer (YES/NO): NO